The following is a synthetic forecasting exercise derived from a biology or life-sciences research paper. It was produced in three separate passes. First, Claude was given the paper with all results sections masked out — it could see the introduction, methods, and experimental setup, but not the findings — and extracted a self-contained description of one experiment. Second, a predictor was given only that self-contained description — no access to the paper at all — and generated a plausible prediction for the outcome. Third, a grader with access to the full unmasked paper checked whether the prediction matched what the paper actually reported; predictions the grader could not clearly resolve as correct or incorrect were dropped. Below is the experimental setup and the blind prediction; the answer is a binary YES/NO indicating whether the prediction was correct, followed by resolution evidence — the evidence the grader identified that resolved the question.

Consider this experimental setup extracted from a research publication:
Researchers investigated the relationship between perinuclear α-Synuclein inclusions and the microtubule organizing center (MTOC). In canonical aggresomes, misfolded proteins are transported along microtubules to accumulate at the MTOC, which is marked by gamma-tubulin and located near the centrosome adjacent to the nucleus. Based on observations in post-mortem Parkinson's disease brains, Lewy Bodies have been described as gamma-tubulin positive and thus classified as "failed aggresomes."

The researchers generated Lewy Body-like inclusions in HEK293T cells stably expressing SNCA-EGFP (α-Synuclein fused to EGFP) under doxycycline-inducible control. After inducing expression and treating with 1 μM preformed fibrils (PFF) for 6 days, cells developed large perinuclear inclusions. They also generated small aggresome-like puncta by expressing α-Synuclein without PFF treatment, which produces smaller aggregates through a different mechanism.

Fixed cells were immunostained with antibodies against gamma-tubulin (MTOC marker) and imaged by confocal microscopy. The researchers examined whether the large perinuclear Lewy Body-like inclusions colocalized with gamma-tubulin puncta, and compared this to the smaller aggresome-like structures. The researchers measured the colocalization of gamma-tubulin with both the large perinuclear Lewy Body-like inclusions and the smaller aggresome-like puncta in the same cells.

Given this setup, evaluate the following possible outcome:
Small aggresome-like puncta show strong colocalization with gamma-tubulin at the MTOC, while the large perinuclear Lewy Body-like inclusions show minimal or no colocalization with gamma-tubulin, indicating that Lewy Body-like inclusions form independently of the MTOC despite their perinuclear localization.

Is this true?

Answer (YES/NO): YES